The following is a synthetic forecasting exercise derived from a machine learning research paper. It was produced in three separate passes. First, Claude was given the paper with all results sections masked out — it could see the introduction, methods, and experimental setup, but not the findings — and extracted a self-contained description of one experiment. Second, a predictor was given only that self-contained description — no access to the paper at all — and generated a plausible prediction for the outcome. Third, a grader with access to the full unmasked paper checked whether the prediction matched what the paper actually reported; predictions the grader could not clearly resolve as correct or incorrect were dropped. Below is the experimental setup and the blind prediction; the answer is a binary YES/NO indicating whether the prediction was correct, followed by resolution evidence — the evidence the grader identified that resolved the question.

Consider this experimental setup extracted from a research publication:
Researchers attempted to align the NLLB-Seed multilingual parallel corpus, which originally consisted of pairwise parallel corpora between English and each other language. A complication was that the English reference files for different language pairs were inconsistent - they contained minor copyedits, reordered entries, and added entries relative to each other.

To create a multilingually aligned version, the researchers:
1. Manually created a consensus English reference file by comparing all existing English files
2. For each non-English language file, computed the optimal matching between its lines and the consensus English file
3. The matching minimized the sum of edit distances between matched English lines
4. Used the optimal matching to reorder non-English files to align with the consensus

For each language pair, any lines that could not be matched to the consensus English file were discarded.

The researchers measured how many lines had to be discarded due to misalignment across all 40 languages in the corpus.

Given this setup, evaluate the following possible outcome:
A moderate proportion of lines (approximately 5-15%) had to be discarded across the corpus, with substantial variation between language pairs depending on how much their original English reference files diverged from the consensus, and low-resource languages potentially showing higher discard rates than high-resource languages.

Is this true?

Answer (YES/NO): NO